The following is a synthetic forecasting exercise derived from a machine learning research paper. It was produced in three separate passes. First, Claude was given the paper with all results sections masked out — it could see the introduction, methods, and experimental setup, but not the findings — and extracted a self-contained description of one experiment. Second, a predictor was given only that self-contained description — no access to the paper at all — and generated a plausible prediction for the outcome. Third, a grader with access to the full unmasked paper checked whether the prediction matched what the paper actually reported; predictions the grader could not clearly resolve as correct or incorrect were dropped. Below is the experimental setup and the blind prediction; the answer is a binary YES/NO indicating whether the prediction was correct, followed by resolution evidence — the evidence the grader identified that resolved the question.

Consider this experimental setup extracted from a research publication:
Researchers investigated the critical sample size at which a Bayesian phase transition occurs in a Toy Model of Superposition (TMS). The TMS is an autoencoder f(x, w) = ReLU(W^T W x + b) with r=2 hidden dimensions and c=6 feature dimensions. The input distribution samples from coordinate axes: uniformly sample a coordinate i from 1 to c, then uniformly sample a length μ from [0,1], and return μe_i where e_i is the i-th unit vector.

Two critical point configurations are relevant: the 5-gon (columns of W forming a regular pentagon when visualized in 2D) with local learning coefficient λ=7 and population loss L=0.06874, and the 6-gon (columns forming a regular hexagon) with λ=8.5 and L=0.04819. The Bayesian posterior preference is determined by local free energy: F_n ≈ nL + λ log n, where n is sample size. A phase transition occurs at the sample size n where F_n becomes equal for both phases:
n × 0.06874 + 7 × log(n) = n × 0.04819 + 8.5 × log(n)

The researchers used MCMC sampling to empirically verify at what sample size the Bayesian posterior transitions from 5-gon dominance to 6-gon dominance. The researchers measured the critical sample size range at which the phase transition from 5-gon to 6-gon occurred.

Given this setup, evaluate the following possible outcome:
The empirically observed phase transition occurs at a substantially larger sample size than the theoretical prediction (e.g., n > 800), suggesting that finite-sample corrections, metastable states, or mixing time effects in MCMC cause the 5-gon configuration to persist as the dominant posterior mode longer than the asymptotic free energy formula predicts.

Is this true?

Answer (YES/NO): NO